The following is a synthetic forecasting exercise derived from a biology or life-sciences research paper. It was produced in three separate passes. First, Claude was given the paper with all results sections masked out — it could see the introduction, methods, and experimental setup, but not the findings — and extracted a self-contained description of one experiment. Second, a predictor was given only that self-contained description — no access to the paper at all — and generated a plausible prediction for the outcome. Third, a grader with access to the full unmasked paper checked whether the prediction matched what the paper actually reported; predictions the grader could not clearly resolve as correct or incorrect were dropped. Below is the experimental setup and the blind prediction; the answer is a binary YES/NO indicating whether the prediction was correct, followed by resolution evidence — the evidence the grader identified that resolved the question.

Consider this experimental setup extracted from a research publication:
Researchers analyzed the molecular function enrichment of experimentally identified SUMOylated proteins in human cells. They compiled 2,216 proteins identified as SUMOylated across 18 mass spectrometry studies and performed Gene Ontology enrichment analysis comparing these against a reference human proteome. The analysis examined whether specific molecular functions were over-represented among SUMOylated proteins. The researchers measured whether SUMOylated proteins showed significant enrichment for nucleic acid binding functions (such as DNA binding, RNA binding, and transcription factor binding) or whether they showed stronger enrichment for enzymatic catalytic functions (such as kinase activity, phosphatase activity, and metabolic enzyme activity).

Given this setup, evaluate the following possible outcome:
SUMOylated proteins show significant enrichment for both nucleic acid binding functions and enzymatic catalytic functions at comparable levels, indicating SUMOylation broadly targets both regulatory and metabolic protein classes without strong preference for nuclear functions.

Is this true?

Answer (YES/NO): NO